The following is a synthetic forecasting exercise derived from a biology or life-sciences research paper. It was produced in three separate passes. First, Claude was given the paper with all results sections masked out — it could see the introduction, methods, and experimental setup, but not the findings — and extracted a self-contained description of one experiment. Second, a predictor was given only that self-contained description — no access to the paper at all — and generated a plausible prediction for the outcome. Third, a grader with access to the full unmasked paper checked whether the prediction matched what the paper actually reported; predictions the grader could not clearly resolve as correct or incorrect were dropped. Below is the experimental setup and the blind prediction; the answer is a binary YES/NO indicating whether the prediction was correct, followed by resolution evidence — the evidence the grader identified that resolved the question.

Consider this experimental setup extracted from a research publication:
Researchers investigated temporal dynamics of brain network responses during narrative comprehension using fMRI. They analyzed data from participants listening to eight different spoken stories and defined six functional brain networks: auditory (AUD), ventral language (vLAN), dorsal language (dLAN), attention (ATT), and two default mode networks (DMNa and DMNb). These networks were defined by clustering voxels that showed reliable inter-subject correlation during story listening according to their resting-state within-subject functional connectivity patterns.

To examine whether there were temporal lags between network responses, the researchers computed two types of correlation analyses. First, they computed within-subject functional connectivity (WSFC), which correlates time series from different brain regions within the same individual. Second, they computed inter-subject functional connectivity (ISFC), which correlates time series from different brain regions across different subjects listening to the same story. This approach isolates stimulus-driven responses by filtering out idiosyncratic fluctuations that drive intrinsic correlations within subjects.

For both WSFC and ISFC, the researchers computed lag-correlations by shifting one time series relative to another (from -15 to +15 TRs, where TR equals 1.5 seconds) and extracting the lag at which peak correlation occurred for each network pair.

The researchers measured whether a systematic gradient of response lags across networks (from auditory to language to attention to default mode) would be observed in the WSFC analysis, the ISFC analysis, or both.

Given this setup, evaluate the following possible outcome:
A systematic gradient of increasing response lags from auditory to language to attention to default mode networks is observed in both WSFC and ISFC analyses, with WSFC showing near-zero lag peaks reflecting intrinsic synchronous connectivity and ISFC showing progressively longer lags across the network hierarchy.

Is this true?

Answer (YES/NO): NO